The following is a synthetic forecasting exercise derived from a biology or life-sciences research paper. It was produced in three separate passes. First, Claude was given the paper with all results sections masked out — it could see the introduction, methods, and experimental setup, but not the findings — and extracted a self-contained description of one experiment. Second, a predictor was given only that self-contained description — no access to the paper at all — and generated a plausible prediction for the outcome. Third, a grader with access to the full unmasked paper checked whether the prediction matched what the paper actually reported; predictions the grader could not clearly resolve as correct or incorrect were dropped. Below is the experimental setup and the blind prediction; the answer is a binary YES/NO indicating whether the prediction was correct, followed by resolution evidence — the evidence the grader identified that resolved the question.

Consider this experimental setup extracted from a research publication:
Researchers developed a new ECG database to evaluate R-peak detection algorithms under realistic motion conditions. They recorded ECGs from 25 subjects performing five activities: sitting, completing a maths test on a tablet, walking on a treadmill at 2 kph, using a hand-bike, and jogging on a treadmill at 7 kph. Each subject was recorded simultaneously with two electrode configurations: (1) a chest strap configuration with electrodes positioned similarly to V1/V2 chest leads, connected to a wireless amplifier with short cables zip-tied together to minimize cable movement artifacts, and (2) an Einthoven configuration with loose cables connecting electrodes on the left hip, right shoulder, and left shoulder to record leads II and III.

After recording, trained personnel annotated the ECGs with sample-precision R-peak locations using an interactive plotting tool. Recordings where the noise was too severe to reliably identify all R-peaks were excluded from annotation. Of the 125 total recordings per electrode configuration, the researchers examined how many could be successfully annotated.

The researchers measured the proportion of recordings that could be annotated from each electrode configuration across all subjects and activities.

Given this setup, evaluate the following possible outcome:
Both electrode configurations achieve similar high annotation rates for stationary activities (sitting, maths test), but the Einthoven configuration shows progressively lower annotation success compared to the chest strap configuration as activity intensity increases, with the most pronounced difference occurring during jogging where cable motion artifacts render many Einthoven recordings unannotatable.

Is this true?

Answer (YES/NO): NO